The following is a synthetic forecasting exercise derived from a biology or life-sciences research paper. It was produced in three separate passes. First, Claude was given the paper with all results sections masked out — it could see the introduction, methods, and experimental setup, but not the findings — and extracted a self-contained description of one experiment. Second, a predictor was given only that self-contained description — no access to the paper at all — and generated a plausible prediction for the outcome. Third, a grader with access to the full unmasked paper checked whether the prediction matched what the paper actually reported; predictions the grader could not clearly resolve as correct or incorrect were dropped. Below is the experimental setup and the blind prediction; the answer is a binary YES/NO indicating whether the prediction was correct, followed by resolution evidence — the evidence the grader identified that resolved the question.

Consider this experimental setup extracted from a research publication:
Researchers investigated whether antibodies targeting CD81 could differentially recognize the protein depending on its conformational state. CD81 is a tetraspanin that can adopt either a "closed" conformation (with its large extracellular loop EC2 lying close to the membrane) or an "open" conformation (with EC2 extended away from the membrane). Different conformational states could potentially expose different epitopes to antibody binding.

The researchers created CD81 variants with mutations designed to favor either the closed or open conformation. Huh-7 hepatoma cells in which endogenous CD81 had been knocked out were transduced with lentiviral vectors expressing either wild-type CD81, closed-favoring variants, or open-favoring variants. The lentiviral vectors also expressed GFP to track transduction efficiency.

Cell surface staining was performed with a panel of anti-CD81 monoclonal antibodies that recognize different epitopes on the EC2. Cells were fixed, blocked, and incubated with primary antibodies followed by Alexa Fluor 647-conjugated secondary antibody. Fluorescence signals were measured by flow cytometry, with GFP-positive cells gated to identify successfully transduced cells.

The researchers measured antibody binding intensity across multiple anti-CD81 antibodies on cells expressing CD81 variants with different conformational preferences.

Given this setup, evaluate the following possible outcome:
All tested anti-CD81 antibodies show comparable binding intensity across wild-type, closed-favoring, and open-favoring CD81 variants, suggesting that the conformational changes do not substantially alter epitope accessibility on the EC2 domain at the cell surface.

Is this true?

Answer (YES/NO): YES